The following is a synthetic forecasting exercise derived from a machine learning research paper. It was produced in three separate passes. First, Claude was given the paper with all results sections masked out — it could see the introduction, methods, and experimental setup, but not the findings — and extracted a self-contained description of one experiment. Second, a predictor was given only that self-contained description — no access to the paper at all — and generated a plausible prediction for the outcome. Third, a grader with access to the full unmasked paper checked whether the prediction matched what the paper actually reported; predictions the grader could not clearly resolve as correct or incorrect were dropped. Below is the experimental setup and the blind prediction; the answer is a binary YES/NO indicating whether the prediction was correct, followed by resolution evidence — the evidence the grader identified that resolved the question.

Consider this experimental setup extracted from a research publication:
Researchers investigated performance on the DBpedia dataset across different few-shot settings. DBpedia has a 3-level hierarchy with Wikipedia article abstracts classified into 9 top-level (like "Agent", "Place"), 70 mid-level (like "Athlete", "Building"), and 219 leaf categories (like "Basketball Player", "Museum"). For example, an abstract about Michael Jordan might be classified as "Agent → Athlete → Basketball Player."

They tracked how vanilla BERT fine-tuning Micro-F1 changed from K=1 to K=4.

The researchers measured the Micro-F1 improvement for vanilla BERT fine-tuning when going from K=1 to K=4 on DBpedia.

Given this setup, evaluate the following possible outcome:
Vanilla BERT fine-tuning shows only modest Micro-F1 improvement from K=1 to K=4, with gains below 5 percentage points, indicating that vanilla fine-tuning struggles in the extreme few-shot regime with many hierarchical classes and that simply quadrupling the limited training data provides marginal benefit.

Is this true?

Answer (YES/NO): NO